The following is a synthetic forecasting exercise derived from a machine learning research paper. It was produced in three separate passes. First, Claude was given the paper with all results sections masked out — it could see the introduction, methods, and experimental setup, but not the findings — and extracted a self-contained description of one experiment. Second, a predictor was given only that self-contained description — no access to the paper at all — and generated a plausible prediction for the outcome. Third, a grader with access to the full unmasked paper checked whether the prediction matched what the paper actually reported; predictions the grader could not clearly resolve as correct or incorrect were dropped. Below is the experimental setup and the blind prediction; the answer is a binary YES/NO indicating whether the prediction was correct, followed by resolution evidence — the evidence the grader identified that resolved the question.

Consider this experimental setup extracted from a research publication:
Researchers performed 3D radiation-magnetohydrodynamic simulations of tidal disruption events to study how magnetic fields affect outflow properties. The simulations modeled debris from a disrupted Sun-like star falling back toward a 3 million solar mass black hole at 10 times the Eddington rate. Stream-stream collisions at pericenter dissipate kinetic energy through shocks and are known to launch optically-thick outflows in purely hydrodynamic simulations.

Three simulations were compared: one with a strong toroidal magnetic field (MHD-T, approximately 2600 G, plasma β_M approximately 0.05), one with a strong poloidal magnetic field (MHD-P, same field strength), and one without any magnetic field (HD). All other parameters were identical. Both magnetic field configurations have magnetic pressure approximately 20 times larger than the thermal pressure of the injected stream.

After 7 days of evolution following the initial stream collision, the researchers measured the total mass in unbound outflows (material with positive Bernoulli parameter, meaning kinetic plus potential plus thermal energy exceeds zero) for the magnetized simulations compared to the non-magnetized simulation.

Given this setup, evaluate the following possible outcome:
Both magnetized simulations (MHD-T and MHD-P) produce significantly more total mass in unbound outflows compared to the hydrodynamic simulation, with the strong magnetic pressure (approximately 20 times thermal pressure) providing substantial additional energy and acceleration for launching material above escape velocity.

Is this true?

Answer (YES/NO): NO